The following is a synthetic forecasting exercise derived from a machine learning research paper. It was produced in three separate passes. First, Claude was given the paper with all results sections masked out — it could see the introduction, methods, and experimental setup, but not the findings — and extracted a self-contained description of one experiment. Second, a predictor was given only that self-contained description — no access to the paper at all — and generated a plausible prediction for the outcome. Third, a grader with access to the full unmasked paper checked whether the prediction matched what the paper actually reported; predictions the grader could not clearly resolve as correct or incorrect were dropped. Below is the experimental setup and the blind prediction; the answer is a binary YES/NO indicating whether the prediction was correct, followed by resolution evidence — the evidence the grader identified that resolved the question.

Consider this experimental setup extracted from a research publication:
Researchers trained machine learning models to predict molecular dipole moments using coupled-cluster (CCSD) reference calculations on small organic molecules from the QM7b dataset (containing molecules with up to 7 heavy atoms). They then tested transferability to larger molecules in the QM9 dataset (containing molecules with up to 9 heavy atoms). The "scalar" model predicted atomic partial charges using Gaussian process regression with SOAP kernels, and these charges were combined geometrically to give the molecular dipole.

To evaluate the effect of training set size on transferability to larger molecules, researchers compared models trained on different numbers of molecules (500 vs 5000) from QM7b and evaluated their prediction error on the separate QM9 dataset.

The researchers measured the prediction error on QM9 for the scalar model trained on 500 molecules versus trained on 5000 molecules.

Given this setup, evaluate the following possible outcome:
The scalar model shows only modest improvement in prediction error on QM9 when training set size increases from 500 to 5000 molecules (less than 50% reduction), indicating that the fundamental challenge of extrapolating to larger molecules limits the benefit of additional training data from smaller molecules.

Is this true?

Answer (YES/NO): NO